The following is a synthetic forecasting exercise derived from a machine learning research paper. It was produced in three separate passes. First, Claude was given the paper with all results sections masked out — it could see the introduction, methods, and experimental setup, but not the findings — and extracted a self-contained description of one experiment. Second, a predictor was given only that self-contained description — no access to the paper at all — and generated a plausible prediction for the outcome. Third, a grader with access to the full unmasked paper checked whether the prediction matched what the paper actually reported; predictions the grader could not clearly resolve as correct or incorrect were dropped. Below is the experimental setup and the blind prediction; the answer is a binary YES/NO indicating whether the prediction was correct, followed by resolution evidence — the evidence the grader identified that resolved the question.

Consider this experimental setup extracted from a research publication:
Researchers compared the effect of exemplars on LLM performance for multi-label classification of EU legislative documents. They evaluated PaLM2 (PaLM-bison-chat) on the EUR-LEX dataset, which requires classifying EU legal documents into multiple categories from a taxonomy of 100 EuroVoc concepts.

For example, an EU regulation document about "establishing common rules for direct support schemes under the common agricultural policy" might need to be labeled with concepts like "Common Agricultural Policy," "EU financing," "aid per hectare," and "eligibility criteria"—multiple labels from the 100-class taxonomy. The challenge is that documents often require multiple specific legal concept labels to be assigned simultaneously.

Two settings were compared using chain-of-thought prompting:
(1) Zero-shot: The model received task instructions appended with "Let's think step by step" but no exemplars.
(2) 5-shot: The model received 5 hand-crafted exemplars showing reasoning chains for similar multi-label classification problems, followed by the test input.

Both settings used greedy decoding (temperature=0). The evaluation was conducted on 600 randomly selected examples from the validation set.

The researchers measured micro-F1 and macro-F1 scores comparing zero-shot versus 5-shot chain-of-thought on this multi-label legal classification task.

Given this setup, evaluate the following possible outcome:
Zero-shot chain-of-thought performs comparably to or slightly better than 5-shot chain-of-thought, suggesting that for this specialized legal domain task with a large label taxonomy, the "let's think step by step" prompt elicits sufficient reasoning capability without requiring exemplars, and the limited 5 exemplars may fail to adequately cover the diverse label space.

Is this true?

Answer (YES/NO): YES